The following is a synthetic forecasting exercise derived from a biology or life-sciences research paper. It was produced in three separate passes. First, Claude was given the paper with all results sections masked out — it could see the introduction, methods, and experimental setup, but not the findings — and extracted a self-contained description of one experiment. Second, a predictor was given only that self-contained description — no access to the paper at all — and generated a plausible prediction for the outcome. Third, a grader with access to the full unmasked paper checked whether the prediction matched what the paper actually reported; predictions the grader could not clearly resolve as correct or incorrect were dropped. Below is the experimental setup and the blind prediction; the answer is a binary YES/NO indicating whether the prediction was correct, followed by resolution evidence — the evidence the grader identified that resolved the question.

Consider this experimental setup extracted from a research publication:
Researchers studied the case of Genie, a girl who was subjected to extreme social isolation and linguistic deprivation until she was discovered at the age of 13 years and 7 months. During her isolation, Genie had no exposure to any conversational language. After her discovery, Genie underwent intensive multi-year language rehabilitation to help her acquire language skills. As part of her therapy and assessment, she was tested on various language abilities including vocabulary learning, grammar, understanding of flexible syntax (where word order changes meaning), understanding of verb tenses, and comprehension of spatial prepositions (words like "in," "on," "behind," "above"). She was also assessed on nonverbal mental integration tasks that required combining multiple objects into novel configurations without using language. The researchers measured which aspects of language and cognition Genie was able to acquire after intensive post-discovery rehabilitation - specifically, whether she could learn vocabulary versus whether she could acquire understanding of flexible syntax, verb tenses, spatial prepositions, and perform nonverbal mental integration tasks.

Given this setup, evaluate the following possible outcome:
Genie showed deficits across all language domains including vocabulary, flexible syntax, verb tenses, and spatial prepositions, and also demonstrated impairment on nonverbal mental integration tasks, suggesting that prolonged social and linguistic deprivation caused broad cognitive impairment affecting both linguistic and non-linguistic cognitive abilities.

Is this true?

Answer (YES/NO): NO